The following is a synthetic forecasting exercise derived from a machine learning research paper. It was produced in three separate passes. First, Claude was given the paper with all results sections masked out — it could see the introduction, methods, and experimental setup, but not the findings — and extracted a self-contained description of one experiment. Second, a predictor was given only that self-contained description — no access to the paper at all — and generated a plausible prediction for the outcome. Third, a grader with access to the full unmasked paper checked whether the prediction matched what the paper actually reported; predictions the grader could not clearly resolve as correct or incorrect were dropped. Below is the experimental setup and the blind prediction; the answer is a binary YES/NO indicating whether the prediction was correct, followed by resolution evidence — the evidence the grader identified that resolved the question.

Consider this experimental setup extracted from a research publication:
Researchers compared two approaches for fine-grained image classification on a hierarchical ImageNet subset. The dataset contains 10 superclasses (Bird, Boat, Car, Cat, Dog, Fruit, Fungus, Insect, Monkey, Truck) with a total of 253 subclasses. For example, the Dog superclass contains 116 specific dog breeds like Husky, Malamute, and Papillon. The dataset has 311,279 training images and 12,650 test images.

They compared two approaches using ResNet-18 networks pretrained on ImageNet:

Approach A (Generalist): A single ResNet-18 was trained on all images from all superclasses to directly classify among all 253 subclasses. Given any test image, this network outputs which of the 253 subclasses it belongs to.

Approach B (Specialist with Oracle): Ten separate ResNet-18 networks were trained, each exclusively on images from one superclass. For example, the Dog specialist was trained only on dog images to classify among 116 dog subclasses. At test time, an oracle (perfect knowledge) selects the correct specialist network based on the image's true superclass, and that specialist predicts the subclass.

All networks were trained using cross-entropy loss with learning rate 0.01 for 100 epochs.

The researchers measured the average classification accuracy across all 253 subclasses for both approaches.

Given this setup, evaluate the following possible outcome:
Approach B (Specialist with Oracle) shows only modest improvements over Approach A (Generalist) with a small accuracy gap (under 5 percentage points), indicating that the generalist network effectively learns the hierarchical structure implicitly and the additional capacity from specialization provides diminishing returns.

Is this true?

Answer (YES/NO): NO